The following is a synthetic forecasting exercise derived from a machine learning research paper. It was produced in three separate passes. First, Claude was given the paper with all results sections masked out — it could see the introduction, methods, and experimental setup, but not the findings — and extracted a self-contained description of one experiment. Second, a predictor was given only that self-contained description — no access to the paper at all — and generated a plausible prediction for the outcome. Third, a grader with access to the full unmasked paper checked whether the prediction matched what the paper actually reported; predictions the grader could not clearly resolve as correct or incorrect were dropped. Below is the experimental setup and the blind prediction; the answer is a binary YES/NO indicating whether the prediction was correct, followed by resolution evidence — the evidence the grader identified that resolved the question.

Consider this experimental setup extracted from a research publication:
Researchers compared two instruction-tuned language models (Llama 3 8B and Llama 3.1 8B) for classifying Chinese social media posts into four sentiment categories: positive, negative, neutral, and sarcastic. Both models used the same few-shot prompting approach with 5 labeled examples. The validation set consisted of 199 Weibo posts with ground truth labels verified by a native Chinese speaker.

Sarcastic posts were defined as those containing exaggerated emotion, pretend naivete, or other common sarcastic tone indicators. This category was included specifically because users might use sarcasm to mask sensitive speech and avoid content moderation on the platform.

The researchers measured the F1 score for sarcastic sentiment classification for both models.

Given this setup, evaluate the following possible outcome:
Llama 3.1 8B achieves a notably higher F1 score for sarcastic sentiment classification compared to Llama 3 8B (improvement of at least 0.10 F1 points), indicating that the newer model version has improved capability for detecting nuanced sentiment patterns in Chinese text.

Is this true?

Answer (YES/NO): NO